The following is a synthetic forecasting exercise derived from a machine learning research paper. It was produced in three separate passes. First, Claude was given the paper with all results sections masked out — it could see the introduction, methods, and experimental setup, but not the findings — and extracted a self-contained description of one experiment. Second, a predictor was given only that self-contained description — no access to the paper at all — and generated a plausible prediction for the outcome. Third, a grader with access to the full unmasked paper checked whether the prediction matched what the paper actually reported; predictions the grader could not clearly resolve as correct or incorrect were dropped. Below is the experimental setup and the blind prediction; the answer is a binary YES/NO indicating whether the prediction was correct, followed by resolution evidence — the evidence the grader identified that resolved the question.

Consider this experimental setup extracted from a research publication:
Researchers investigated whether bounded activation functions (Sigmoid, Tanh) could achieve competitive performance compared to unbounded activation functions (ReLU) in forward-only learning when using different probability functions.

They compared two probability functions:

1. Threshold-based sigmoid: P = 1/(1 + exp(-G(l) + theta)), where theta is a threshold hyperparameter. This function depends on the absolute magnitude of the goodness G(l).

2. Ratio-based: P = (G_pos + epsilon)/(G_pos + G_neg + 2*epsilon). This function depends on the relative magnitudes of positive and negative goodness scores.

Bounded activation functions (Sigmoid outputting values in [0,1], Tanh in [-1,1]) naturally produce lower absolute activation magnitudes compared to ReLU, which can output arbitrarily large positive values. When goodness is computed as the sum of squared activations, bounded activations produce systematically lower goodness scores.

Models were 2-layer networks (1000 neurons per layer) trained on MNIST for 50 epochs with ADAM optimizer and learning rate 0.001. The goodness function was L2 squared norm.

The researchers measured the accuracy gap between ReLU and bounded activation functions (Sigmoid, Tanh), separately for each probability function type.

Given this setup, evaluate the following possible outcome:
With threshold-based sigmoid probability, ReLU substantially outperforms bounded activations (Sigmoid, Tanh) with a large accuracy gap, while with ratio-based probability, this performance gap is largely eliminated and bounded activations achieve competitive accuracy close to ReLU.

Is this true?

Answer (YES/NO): YES